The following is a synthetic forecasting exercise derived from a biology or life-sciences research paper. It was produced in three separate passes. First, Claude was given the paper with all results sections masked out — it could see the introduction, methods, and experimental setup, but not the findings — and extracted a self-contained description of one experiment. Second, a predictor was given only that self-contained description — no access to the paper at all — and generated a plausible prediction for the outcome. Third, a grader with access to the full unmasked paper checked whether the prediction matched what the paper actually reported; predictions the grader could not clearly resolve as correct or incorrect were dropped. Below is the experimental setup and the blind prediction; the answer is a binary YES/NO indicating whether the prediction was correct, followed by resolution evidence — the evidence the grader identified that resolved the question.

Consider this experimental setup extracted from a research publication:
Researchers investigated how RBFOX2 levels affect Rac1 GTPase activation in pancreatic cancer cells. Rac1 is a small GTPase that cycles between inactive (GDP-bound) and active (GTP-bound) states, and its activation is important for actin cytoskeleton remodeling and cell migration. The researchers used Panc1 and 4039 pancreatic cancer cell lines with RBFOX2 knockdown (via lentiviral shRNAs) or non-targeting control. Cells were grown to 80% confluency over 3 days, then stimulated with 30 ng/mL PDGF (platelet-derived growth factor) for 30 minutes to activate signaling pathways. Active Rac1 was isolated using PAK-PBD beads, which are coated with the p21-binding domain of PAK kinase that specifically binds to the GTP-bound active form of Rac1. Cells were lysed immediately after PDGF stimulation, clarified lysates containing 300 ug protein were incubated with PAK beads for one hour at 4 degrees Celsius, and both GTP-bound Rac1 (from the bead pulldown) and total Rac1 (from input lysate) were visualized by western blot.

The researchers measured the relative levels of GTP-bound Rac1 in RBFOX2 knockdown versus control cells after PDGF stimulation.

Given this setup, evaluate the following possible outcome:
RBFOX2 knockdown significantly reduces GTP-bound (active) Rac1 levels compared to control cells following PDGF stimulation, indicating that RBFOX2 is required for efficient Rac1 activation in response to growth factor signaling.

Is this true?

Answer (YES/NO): NO